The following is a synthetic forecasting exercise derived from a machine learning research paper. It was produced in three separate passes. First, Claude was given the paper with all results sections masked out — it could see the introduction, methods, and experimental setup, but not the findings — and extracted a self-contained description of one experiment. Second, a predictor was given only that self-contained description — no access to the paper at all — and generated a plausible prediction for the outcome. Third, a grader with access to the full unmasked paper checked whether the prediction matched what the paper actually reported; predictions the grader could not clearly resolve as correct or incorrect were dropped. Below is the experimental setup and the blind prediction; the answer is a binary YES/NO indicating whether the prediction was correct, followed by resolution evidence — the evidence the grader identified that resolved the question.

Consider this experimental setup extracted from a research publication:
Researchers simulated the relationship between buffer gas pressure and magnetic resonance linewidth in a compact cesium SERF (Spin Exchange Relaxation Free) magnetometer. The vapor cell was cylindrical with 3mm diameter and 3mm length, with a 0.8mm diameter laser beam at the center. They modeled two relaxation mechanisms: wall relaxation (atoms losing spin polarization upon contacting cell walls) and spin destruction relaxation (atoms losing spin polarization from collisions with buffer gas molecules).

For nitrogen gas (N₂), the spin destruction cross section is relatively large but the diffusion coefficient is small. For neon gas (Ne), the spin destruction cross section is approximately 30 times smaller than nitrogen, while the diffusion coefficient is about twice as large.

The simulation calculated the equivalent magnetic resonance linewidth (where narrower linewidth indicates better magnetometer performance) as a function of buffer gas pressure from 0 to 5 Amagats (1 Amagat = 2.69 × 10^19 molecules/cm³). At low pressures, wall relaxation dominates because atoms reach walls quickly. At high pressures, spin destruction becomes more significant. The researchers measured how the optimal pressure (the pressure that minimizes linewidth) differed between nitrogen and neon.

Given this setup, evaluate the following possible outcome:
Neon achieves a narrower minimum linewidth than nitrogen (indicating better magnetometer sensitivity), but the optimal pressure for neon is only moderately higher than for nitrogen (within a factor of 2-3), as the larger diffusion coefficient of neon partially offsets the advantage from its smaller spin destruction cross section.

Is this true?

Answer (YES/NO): YES